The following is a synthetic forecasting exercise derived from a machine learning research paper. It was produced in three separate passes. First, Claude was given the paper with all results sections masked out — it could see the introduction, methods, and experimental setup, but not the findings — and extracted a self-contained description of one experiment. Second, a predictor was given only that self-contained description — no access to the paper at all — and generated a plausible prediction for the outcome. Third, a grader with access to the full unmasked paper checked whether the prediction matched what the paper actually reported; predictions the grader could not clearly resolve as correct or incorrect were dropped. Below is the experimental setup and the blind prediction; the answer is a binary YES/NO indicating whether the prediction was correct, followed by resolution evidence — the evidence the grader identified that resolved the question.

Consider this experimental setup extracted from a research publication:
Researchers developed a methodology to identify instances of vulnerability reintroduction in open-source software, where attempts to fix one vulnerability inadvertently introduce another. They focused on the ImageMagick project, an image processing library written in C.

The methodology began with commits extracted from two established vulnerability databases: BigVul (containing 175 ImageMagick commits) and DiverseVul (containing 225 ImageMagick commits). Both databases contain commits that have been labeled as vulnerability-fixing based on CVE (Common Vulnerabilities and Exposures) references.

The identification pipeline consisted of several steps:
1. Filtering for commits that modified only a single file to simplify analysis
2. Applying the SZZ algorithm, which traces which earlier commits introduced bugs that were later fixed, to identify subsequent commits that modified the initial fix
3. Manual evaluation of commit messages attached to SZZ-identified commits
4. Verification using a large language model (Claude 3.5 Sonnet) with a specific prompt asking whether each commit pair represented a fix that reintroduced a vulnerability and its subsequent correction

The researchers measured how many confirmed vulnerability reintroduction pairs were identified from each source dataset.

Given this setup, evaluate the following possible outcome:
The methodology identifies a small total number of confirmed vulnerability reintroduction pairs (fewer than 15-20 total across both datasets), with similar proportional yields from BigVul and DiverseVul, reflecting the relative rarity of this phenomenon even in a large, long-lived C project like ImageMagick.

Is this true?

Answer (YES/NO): NO